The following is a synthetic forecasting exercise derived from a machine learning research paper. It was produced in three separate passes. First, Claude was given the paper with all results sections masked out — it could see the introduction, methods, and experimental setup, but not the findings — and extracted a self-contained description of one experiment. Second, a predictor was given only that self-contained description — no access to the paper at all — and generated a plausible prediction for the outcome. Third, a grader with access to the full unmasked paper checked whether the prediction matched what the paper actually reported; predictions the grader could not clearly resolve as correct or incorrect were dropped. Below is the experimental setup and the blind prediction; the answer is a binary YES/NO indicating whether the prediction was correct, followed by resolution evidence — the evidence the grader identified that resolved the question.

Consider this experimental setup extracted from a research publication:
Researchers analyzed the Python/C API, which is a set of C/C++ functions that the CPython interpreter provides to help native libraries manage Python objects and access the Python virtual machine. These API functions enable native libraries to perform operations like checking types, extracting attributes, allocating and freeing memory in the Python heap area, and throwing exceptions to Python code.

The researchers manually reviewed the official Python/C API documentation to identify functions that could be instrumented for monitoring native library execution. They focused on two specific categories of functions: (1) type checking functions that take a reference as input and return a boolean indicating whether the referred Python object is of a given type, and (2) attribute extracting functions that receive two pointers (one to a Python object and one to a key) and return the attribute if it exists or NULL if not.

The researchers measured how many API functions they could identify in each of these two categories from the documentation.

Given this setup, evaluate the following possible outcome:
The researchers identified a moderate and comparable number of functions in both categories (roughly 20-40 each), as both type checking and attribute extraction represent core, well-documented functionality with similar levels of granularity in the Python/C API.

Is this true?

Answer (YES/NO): NO